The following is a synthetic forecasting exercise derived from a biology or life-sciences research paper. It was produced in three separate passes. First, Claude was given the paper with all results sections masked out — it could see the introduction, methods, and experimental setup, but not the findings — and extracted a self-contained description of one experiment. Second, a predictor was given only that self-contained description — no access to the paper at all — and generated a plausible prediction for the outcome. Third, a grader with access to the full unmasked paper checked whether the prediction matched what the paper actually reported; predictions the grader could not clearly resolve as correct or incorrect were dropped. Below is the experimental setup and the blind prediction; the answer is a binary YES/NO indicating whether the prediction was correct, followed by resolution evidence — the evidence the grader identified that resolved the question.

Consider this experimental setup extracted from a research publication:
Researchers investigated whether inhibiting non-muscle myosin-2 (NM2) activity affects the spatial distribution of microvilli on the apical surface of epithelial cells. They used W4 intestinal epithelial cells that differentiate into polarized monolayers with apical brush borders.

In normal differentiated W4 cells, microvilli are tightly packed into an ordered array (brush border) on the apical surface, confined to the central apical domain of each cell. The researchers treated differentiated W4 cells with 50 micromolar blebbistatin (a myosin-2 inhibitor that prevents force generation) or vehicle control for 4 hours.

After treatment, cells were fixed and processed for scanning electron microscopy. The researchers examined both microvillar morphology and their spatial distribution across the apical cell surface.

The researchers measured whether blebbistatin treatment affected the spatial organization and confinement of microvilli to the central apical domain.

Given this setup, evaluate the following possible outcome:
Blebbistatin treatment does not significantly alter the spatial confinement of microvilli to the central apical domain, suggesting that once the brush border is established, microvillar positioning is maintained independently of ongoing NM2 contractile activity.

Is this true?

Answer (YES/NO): NO